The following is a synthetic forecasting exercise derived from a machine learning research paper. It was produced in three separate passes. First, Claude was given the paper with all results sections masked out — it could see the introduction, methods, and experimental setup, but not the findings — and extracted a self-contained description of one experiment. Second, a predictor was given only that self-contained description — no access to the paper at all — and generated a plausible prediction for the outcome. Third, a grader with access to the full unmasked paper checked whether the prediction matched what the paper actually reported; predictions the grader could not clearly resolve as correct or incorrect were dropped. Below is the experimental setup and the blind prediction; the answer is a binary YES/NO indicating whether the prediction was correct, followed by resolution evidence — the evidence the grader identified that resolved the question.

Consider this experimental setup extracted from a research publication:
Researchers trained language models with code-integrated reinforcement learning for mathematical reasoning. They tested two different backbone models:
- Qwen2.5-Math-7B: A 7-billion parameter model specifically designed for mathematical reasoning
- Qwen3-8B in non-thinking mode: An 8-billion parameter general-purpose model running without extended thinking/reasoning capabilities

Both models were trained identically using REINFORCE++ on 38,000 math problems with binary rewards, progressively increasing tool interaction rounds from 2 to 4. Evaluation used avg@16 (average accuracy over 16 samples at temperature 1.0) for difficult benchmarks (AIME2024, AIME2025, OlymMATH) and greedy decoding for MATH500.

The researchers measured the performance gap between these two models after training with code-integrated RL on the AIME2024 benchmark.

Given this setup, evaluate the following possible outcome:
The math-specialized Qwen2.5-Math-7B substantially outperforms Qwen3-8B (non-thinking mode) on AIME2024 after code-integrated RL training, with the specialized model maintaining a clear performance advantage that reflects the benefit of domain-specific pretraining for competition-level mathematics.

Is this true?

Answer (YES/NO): NO